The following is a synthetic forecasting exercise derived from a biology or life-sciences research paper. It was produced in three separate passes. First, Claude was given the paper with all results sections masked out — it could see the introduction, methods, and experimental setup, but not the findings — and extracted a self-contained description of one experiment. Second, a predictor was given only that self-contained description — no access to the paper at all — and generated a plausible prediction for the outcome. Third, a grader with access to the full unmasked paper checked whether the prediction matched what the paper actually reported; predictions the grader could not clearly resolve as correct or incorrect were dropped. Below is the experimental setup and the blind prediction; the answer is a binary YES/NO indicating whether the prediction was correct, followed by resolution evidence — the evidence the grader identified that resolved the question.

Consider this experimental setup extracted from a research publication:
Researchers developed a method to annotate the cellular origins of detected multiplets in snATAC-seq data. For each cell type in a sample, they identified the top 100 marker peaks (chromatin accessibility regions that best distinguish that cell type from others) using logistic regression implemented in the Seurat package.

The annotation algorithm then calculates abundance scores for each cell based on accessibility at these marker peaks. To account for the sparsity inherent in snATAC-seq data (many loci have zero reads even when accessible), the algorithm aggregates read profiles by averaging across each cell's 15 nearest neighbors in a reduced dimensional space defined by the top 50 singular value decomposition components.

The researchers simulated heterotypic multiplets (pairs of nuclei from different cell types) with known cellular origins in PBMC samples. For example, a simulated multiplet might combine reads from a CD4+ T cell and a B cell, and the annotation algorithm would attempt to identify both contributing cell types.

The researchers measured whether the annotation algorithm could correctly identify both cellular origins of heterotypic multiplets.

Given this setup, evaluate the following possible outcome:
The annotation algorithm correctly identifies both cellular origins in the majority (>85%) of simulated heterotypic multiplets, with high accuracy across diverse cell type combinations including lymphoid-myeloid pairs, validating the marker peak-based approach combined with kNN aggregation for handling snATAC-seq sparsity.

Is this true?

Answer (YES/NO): YES